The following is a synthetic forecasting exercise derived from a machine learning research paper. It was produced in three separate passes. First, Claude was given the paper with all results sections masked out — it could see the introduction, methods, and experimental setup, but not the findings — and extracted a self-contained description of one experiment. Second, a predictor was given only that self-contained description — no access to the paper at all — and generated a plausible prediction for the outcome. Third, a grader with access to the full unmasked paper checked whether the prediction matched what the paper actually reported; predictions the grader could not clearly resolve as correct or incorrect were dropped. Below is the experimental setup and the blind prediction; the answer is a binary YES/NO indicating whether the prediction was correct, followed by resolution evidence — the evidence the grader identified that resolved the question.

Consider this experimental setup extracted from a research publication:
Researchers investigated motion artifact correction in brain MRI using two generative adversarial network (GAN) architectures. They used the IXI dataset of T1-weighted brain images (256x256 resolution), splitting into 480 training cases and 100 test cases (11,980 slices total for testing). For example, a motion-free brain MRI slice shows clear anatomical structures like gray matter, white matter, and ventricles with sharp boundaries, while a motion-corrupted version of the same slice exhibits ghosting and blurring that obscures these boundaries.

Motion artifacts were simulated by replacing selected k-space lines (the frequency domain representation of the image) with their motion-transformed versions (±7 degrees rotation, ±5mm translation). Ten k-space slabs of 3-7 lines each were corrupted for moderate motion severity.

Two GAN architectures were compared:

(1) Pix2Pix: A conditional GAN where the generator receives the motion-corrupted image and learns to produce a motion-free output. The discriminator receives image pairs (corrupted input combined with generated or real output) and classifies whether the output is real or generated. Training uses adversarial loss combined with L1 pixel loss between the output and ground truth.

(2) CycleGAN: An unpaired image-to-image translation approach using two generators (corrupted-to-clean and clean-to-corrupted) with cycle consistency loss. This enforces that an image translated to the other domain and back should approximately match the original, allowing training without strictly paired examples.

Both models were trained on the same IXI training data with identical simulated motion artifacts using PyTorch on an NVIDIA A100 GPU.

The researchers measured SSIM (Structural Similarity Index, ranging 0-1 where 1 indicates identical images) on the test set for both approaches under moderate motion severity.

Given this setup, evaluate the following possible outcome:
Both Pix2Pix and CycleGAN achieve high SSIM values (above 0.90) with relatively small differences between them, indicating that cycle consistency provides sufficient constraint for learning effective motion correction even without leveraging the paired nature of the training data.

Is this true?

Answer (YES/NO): YES